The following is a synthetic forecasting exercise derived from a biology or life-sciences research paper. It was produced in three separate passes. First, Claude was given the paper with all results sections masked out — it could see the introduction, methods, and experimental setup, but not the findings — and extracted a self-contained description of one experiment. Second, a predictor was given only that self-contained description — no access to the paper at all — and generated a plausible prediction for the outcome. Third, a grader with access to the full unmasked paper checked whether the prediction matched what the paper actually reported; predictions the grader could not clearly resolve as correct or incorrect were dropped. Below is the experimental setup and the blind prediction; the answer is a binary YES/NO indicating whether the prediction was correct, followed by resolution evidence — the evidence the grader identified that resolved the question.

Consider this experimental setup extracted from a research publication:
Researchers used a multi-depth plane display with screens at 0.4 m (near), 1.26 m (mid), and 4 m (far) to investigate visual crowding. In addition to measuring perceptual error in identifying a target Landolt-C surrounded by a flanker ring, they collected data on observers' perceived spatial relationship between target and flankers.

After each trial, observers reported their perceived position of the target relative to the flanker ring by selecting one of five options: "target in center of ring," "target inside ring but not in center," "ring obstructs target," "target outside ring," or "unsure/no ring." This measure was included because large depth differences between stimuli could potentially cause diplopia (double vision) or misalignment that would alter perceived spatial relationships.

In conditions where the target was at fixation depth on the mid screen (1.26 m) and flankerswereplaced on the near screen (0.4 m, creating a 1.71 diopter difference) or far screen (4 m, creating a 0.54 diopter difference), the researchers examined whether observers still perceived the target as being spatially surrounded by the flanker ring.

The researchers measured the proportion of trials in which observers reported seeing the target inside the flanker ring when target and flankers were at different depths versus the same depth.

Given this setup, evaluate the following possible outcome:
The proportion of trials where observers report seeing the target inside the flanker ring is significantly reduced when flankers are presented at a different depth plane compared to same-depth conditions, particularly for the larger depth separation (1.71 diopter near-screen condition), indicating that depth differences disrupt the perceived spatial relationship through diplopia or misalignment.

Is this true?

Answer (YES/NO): NO